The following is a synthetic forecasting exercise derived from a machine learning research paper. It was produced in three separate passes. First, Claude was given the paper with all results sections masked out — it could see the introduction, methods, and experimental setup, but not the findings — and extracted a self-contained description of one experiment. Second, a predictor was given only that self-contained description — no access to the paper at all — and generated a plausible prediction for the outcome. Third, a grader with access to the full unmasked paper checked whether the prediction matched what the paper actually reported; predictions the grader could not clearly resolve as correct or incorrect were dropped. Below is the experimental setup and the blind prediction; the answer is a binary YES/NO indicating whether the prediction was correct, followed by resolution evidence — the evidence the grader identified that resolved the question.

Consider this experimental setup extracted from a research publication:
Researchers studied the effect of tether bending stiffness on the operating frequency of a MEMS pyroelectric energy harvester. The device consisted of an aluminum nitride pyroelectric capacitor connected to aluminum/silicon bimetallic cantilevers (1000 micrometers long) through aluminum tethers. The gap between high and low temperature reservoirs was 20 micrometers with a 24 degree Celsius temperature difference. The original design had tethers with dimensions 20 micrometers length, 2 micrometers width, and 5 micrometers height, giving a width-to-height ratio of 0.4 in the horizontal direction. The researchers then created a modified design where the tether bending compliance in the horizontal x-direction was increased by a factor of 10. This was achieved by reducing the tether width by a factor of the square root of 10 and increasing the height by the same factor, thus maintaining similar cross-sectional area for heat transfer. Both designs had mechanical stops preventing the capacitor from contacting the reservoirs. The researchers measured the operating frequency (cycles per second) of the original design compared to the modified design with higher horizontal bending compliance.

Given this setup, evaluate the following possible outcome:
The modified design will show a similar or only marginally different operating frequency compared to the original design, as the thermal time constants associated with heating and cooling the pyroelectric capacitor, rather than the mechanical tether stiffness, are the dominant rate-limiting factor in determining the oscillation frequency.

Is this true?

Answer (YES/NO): NO